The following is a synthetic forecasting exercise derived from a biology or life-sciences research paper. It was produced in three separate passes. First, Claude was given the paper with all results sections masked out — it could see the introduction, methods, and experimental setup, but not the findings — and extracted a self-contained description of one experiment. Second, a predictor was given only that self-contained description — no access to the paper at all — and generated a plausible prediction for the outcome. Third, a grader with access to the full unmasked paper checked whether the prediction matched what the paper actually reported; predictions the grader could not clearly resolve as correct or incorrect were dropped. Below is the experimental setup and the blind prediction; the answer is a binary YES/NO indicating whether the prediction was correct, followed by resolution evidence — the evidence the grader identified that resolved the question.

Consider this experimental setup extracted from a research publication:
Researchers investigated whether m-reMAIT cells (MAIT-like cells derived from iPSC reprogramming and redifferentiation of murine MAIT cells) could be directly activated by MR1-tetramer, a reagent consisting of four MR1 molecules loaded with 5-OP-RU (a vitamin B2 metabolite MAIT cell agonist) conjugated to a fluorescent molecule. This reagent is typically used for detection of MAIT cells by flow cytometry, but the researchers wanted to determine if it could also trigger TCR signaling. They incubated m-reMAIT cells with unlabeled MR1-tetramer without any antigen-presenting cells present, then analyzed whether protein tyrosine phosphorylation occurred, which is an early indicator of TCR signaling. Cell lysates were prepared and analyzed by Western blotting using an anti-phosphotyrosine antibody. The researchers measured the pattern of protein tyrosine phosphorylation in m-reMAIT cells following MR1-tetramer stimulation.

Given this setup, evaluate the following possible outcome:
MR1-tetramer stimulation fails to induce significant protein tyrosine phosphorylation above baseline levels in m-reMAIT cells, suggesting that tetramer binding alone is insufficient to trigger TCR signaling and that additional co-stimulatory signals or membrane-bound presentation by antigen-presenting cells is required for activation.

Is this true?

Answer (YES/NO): NO